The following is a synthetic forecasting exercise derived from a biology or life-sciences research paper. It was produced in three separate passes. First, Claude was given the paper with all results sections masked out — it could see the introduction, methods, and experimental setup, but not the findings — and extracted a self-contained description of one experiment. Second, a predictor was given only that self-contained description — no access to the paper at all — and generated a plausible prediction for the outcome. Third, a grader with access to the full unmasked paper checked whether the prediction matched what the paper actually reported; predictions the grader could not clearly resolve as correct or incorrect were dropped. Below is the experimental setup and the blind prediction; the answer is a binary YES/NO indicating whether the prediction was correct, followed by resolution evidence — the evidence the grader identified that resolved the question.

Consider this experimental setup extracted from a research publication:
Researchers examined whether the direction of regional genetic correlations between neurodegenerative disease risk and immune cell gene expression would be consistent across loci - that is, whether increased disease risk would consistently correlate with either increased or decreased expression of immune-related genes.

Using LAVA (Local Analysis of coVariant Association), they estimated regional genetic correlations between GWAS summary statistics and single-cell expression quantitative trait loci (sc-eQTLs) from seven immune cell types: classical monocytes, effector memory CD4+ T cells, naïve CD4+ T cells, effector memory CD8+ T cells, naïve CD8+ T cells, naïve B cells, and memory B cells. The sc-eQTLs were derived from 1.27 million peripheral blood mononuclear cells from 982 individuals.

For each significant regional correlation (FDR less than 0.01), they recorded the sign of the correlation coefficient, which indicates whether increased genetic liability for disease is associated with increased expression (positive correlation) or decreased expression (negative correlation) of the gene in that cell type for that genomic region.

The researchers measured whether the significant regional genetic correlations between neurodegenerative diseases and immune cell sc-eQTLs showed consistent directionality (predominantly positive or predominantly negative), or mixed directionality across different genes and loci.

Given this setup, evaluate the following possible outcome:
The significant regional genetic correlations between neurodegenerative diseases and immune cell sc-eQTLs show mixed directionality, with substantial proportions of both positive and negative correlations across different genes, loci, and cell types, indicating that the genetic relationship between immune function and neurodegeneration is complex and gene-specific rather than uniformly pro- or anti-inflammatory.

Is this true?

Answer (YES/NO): YES